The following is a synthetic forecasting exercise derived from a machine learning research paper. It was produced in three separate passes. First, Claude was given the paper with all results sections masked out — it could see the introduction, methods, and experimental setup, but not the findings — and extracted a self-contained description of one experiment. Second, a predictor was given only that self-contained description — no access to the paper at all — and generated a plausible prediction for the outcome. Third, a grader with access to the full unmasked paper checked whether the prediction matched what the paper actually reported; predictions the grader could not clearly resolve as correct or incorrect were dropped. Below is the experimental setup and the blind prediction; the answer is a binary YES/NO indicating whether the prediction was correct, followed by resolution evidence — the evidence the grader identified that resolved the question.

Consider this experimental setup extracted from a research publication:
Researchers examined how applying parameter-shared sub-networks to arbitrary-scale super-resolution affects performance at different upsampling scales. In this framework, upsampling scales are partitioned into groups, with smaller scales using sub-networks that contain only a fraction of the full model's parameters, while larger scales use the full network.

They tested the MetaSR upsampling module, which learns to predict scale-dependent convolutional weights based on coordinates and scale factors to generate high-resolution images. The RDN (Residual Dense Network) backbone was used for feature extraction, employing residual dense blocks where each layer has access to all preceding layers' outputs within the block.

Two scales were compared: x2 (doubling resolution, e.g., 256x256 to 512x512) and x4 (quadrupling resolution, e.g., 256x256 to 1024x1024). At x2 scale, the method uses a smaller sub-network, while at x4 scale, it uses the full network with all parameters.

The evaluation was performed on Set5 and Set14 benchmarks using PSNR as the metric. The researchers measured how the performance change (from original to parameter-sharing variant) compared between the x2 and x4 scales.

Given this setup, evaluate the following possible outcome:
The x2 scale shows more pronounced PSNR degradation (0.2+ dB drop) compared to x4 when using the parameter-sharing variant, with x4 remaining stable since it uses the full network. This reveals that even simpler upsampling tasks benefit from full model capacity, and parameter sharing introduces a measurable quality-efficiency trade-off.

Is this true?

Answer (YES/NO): NO